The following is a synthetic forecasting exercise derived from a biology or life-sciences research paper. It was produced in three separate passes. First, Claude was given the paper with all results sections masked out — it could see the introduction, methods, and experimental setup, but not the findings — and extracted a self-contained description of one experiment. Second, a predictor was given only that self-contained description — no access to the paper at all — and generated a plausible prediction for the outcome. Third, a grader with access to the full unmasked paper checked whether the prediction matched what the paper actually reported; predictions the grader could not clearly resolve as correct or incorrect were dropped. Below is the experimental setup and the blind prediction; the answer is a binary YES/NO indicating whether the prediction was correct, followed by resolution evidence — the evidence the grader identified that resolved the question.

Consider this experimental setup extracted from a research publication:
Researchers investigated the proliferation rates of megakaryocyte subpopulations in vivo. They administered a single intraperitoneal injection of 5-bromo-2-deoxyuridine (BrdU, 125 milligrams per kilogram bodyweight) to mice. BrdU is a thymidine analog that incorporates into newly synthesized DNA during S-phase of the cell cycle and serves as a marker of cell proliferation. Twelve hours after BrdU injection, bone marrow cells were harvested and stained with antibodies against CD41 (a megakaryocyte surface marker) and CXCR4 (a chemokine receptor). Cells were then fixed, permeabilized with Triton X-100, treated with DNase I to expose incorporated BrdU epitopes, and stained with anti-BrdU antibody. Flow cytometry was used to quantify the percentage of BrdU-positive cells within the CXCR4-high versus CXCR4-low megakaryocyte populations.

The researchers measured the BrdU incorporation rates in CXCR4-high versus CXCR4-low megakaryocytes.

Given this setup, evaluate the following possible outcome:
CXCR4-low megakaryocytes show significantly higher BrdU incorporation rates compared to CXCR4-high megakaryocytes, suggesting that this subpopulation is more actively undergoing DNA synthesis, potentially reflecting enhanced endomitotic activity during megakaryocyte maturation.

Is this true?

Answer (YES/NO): NO